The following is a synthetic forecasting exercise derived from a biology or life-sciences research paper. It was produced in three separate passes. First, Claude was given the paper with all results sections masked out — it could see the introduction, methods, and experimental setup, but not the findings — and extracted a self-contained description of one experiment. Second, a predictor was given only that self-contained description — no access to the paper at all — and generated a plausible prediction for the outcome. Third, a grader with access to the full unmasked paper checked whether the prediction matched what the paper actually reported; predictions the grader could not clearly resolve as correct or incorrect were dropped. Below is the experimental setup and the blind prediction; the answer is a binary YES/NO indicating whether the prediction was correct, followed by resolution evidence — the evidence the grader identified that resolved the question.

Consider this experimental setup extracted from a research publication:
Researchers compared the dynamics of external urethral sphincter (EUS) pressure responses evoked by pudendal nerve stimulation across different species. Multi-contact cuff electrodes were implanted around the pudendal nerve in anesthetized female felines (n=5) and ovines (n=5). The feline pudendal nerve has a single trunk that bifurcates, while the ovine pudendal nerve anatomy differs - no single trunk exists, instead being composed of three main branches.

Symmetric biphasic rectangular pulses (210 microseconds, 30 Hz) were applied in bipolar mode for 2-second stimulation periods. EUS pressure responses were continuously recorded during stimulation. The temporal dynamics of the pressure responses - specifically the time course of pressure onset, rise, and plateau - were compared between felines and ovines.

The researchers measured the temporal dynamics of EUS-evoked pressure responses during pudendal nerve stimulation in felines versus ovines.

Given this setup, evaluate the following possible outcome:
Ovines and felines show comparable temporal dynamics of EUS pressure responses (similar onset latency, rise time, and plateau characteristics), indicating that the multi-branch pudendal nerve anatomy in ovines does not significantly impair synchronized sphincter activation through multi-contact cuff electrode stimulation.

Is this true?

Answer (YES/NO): YES